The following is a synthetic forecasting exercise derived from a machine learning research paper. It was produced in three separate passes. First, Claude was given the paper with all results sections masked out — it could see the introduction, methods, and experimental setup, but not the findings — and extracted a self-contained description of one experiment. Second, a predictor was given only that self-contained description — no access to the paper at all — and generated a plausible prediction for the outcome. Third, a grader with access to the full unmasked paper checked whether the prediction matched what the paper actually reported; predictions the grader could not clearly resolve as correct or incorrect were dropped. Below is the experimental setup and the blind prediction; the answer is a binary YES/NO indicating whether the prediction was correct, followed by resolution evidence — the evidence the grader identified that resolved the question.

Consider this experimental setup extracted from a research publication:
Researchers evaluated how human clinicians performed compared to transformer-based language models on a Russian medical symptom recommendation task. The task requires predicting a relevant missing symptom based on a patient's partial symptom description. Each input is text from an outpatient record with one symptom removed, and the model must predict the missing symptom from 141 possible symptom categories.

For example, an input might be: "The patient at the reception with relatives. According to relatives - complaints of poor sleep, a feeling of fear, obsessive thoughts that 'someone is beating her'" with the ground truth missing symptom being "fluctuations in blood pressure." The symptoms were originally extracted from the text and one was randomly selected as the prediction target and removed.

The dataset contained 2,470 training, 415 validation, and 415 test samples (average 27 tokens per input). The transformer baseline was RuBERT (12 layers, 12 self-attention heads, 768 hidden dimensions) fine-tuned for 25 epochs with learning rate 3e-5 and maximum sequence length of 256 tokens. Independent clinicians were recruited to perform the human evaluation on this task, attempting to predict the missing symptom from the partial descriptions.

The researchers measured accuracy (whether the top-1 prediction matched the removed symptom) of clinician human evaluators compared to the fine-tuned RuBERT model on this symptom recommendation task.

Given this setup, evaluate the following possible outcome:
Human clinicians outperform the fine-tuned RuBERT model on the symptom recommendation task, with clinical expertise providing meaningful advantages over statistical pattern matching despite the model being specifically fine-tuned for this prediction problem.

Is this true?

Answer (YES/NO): NO